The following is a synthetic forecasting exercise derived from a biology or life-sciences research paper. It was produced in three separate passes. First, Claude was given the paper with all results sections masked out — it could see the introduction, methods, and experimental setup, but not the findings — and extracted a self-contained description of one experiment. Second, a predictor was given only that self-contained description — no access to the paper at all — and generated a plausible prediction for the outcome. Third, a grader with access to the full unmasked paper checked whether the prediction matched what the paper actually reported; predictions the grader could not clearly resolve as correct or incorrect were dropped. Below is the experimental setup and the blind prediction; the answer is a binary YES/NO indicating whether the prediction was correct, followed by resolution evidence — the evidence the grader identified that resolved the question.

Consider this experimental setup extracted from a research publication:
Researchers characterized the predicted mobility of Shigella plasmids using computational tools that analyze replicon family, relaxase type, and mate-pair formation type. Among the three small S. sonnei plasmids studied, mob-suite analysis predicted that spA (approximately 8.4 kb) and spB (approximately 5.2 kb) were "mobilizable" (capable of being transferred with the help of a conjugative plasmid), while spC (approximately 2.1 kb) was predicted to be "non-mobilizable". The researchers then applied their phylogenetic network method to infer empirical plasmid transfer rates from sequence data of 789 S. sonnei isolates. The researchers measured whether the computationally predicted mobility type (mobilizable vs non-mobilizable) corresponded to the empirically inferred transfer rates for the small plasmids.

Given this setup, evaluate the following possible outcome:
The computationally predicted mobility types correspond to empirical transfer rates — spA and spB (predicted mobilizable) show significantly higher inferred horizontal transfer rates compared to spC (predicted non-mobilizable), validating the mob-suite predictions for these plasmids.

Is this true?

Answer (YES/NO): NO